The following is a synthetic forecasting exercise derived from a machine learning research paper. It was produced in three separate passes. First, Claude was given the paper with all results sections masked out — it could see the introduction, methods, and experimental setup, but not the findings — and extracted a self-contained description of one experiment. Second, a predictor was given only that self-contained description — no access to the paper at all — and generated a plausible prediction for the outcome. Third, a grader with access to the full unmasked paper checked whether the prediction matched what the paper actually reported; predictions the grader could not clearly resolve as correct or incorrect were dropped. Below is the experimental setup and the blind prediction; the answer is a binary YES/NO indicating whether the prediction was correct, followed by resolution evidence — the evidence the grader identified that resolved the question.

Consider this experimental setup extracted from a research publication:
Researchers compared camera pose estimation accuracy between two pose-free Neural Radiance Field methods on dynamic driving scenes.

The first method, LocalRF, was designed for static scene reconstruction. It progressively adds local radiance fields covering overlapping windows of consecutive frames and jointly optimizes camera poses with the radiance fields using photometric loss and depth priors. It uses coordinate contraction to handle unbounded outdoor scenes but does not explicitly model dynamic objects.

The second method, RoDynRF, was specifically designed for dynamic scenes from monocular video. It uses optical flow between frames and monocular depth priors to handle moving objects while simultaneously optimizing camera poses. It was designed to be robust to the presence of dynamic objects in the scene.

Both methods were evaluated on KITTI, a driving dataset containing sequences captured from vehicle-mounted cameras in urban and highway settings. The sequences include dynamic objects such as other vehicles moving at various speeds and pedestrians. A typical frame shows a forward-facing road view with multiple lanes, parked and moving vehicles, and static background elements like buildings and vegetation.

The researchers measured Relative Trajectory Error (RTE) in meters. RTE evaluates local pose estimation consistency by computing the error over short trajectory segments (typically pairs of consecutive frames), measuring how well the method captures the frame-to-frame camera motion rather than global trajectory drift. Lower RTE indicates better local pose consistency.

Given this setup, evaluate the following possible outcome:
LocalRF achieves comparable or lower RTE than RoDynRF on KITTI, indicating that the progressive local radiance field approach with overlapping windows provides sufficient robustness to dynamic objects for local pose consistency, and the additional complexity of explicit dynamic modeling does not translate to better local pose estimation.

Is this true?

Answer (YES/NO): YES